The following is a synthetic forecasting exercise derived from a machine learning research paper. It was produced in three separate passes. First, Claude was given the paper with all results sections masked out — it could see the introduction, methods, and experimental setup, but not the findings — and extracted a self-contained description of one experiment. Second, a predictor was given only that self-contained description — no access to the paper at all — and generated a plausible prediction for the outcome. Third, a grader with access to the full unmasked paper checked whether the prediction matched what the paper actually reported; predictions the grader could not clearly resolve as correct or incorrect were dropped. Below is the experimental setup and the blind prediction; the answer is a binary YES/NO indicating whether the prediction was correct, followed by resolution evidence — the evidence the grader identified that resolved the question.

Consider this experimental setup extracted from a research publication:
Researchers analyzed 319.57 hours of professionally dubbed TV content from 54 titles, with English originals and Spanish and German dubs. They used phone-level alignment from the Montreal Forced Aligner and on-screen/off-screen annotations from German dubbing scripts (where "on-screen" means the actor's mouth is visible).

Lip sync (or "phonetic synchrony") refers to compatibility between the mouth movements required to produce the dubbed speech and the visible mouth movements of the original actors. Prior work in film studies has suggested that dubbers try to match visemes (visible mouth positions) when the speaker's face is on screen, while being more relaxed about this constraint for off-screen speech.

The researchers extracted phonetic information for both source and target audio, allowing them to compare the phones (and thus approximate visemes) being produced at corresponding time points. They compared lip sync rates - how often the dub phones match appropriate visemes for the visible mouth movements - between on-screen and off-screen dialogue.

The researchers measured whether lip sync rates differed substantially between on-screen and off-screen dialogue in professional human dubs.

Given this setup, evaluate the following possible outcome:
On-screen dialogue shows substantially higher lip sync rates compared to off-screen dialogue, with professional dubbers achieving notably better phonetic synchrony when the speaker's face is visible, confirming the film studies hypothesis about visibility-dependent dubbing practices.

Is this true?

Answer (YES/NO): NO